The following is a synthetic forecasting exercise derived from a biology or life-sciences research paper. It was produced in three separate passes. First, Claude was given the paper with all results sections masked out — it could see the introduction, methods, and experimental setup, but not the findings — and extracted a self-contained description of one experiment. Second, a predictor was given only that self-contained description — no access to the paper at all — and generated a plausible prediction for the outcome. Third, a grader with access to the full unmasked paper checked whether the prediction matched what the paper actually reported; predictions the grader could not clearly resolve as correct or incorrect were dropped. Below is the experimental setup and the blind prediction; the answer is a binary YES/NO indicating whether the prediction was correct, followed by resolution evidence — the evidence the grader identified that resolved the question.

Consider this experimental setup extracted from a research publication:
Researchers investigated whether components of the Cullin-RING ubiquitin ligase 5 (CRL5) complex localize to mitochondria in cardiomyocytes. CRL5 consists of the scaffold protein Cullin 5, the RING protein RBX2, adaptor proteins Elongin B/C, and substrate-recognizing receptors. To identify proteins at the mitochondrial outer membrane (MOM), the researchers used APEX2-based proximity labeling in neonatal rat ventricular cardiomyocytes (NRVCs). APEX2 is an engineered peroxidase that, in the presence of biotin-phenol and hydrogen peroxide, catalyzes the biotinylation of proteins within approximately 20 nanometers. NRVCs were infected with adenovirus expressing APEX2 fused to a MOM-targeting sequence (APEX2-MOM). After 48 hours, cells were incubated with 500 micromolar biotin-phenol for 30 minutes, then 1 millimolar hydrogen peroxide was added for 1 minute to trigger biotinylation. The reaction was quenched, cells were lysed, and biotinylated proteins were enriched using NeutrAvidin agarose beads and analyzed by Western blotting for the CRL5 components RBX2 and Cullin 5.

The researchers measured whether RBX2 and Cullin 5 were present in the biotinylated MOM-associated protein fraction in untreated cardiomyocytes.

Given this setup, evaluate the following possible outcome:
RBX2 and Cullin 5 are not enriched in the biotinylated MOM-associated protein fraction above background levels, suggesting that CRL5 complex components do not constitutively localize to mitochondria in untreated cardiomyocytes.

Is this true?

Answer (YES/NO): NO